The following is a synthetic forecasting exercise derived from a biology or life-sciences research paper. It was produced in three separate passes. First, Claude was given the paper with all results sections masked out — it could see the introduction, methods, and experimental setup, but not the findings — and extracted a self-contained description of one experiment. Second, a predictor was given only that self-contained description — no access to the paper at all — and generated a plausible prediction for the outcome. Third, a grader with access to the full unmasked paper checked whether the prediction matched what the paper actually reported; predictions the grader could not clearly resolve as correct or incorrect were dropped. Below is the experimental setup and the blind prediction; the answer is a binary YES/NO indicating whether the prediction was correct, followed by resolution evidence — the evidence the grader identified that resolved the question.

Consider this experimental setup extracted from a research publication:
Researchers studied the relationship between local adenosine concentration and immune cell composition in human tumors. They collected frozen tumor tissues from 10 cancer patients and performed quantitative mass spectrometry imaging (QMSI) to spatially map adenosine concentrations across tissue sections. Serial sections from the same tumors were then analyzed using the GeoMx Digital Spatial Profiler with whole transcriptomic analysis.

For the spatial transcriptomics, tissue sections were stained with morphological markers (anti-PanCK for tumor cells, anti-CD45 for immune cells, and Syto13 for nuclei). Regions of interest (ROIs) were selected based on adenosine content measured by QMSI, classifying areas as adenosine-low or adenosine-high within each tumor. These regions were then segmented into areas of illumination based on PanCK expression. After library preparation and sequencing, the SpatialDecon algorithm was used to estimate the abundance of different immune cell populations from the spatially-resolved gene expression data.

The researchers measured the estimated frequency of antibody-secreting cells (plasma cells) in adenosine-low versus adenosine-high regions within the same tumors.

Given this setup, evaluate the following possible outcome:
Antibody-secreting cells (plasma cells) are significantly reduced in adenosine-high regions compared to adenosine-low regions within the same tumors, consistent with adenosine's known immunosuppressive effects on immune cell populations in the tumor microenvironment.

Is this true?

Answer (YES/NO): YES